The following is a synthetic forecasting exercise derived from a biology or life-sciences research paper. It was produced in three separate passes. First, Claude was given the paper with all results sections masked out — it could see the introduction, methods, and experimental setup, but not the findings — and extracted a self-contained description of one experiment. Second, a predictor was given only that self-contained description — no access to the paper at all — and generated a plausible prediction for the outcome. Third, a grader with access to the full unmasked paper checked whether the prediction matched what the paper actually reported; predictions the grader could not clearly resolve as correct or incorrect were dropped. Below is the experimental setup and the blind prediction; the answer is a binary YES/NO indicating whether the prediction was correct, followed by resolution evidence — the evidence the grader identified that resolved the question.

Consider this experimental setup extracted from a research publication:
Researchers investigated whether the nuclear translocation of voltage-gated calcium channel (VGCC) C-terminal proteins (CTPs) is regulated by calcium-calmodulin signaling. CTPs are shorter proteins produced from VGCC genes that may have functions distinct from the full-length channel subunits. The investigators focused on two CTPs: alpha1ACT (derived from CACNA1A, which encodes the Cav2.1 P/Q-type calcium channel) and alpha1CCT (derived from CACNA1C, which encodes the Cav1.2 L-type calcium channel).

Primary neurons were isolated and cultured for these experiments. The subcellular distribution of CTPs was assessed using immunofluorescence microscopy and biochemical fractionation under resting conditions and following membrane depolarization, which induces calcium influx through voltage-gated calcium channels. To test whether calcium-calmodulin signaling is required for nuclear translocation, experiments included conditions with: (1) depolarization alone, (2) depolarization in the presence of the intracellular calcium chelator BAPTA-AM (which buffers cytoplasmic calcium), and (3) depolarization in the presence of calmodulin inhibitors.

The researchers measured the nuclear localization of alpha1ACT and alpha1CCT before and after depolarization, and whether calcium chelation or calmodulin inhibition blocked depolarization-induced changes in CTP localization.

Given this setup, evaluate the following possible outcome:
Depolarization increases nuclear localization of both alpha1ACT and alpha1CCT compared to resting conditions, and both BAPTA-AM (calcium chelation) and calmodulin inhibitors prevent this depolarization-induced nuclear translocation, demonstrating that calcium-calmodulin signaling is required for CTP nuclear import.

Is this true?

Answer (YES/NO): NO